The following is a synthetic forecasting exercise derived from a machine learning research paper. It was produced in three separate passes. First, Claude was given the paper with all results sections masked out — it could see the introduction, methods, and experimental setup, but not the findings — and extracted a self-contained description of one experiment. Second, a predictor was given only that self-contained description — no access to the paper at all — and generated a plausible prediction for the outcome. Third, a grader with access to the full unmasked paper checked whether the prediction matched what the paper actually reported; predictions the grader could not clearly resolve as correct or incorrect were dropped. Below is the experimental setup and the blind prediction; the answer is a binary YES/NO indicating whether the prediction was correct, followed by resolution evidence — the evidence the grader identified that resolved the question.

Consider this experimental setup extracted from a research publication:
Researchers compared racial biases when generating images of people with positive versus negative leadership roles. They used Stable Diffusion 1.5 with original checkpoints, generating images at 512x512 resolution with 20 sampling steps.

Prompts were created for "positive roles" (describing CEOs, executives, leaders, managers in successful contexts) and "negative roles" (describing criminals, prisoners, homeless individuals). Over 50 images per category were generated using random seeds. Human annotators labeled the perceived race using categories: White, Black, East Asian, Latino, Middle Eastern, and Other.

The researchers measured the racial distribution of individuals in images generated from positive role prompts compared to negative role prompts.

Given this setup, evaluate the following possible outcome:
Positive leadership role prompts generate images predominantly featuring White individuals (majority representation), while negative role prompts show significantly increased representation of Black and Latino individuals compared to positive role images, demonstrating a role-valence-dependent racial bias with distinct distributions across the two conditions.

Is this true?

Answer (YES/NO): YES